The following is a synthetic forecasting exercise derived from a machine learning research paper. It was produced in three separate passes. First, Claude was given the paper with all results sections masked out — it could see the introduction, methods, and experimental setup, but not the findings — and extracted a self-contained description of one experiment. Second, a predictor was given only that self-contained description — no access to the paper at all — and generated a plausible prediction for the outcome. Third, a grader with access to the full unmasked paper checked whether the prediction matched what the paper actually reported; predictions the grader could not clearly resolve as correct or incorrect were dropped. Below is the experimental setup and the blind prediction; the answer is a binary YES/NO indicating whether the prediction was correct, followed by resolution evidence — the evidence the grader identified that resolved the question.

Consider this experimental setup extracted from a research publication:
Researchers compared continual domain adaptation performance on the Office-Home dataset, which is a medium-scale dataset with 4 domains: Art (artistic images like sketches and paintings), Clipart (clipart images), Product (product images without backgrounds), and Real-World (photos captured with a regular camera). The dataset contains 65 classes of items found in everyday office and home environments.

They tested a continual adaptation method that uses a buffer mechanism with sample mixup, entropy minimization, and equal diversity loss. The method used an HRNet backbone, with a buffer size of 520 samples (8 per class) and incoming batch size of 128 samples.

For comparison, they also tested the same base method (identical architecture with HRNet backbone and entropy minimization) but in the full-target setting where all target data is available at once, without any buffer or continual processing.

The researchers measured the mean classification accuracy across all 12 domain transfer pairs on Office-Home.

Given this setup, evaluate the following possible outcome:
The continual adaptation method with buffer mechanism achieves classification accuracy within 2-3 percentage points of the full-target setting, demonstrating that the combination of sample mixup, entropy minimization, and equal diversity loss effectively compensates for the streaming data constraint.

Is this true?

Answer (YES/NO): NO